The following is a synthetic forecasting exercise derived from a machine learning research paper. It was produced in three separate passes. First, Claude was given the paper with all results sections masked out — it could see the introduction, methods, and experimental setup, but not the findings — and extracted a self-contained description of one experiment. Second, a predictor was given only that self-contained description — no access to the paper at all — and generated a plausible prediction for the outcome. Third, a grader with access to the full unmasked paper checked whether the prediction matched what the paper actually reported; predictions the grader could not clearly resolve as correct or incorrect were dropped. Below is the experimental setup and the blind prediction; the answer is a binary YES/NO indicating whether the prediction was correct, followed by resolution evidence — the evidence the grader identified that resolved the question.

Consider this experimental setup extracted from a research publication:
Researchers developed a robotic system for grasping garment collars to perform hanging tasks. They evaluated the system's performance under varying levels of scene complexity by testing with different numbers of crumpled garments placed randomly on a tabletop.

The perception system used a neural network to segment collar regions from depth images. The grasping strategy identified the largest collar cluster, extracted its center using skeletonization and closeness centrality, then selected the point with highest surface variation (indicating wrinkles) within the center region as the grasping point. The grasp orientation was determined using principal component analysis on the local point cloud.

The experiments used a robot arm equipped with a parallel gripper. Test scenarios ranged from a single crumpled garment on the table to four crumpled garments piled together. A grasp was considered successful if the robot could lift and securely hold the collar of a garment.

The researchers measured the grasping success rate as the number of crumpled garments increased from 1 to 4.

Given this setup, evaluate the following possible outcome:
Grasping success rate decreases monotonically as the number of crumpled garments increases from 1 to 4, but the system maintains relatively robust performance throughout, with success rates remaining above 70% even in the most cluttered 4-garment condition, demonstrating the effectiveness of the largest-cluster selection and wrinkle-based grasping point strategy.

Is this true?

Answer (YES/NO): NO